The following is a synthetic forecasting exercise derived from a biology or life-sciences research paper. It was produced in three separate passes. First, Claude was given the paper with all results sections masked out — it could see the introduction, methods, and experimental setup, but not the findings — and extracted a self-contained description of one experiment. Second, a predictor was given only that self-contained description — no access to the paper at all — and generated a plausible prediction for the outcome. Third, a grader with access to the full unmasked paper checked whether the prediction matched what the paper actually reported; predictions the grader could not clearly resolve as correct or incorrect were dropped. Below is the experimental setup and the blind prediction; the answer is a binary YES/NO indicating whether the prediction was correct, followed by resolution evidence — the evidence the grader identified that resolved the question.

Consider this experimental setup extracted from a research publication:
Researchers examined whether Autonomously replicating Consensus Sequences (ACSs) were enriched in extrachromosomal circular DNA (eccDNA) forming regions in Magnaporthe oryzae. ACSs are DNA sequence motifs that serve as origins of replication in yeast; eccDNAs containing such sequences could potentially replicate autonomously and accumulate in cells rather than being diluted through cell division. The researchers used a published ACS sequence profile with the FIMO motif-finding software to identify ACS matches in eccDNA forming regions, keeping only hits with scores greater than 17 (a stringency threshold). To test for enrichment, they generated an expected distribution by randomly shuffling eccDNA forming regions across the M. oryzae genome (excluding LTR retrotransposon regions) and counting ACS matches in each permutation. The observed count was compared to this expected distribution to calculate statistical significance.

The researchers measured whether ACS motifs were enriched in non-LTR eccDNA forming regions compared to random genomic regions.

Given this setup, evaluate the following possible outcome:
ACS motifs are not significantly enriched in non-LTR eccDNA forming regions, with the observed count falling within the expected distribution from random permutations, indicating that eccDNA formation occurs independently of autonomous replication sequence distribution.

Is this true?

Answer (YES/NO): NO